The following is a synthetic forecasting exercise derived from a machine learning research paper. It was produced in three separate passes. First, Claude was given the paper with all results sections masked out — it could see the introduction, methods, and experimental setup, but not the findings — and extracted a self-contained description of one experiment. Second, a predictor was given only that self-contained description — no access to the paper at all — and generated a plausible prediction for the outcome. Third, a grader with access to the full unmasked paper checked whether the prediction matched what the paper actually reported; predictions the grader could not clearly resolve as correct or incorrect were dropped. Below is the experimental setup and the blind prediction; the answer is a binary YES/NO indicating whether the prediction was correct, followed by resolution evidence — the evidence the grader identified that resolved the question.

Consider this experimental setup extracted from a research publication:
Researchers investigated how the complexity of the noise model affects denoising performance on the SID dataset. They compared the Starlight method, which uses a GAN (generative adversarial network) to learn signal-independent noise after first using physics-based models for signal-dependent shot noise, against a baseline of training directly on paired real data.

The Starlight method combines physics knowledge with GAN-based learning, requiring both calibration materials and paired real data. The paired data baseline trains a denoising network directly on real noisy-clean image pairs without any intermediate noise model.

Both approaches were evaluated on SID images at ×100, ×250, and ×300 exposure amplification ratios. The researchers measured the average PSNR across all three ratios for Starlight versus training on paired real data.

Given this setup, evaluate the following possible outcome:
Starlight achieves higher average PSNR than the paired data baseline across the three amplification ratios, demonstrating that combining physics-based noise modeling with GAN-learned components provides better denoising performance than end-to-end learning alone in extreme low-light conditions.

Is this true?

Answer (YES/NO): NO